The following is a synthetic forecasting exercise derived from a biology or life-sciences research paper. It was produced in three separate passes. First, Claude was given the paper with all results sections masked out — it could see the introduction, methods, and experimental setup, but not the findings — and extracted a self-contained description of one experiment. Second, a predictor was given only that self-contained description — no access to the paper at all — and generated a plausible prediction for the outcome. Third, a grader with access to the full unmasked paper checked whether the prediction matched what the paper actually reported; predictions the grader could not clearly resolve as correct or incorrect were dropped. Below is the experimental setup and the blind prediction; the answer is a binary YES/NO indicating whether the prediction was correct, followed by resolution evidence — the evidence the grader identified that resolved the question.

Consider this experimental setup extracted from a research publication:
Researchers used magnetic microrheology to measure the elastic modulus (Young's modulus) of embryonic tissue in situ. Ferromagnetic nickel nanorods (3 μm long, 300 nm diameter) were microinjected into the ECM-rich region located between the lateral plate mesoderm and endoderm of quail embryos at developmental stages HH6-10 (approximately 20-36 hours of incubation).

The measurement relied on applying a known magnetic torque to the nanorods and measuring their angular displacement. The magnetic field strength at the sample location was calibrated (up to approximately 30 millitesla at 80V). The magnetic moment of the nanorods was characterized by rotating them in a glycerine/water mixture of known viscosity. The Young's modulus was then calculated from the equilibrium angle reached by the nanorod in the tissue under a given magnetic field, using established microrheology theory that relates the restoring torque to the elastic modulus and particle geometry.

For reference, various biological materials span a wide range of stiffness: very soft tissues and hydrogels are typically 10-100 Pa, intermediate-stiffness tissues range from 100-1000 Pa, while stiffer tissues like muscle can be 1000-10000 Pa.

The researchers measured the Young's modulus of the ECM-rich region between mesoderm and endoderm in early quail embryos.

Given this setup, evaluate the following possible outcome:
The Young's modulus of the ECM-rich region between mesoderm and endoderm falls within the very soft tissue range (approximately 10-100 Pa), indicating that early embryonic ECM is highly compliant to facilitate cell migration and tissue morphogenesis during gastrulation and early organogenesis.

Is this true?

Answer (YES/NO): NO